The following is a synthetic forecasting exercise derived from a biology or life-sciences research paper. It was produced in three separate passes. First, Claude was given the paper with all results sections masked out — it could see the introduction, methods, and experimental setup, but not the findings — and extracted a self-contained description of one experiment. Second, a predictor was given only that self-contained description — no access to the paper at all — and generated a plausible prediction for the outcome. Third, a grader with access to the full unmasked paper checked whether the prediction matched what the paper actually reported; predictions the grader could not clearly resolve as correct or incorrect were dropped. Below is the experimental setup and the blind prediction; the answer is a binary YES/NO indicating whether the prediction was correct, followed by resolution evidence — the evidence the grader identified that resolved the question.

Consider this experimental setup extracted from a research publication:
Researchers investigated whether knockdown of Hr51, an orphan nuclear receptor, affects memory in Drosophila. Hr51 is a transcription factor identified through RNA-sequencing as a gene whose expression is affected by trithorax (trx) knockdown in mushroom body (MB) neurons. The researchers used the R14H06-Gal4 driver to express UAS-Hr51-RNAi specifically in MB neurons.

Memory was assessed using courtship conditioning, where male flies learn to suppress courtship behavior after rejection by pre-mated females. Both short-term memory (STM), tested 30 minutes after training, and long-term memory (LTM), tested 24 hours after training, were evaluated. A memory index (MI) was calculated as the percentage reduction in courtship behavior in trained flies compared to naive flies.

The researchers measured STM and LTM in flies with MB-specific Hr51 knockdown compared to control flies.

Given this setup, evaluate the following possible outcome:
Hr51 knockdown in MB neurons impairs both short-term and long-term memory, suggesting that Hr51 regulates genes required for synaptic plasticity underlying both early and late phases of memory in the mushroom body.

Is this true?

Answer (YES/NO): YES